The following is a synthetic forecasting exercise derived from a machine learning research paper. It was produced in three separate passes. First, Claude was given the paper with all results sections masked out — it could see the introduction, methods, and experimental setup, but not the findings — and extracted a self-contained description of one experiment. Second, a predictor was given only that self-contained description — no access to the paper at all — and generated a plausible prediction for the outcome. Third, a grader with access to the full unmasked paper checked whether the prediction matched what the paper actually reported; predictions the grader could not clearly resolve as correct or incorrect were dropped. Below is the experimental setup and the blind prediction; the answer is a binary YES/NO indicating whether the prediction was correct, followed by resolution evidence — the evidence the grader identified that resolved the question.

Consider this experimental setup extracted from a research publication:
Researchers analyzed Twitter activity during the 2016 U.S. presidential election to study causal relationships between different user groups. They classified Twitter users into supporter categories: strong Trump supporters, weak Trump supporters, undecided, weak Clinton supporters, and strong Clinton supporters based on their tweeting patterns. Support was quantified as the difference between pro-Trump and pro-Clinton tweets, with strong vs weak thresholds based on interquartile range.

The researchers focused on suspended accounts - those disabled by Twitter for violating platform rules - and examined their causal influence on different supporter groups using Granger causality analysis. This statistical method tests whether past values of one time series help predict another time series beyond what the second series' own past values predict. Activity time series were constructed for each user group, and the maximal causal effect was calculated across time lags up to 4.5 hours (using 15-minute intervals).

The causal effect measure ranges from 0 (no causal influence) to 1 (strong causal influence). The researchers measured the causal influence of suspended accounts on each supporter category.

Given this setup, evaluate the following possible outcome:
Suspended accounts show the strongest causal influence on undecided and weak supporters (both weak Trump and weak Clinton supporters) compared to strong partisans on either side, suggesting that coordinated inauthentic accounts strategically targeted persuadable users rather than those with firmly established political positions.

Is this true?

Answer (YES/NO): NO